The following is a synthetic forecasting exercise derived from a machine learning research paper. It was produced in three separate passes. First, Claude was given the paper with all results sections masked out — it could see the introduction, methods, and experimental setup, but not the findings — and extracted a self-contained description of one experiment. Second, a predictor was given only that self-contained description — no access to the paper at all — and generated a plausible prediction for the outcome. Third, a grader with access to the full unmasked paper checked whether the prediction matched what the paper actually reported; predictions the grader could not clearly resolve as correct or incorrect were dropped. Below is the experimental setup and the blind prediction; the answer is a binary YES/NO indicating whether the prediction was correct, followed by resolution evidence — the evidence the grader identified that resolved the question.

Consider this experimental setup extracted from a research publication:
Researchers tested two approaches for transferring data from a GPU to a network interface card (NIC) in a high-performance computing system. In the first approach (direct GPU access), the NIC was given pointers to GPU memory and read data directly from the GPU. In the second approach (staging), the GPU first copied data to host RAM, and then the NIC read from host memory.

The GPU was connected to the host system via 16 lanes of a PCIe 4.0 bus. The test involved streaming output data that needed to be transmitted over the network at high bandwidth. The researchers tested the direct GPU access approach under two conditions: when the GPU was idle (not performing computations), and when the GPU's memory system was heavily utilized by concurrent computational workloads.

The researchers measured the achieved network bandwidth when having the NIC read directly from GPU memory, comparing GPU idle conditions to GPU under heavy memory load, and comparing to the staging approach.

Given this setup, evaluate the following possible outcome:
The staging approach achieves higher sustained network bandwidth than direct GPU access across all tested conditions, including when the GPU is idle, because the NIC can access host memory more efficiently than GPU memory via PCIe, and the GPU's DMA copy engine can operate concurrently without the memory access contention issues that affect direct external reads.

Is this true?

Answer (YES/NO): NO